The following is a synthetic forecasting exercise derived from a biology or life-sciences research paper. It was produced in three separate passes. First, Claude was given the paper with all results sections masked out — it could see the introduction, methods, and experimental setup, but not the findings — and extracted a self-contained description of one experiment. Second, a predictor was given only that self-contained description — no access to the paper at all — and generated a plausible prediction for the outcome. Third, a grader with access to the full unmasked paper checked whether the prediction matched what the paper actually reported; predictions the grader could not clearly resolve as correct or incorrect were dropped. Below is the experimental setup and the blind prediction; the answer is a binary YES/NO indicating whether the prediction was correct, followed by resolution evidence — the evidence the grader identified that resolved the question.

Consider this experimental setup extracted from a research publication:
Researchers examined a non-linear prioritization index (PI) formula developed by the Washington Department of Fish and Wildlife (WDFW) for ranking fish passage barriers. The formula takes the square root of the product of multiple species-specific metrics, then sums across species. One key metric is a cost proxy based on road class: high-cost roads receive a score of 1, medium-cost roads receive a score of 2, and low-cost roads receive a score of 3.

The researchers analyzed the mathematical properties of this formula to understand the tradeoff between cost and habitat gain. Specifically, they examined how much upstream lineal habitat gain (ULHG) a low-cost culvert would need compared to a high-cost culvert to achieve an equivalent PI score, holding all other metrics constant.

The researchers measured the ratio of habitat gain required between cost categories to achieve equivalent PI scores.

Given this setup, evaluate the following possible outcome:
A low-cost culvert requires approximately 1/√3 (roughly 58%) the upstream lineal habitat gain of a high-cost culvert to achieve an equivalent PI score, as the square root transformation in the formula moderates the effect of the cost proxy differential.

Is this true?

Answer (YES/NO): NO